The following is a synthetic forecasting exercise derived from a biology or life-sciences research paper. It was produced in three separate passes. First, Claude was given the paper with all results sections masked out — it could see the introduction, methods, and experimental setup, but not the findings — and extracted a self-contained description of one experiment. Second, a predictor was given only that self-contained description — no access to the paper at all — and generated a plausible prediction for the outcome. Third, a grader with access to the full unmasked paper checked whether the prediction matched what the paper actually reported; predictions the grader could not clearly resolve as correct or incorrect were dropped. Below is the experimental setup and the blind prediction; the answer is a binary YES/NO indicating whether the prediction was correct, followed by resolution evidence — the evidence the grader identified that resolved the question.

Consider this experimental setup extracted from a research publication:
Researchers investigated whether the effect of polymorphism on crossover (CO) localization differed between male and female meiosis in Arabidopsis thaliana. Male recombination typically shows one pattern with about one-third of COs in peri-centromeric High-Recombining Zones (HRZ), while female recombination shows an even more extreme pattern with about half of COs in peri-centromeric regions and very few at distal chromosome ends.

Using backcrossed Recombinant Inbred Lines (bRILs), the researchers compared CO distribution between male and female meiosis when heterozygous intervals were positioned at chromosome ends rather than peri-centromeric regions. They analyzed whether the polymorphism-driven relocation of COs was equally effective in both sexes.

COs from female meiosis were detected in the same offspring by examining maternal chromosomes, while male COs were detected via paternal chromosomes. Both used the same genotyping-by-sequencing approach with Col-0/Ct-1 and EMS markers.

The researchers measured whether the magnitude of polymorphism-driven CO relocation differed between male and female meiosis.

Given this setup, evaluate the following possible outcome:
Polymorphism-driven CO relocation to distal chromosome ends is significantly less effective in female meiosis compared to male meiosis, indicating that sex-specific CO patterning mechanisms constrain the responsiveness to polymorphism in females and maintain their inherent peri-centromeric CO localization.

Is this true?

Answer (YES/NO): NO